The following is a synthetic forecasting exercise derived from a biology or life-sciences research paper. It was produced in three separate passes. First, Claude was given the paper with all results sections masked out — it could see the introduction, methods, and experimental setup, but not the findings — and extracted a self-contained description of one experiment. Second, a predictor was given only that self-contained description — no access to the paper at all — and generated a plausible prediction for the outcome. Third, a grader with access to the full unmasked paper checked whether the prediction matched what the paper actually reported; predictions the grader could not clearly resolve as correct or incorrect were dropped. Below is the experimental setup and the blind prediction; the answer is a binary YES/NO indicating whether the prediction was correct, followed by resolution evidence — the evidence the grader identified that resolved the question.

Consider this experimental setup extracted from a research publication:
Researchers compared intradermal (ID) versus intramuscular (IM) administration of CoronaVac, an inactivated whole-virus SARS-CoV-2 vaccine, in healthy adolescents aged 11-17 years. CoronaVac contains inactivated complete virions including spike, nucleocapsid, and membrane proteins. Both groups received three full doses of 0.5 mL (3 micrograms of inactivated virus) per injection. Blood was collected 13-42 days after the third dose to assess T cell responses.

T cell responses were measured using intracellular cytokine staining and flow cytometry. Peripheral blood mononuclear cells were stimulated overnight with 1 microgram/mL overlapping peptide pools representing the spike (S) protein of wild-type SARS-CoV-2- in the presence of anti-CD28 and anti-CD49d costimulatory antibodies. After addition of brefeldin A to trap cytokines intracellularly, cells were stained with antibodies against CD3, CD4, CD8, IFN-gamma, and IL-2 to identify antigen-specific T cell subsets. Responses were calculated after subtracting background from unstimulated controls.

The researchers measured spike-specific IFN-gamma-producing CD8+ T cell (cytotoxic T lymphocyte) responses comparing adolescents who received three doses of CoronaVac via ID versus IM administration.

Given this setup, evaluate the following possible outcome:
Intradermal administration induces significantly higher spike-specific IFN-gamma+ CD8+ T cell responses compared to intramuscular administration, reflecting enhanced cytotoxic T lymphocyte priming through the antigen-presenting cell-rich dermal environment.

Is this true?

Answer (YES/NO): NO